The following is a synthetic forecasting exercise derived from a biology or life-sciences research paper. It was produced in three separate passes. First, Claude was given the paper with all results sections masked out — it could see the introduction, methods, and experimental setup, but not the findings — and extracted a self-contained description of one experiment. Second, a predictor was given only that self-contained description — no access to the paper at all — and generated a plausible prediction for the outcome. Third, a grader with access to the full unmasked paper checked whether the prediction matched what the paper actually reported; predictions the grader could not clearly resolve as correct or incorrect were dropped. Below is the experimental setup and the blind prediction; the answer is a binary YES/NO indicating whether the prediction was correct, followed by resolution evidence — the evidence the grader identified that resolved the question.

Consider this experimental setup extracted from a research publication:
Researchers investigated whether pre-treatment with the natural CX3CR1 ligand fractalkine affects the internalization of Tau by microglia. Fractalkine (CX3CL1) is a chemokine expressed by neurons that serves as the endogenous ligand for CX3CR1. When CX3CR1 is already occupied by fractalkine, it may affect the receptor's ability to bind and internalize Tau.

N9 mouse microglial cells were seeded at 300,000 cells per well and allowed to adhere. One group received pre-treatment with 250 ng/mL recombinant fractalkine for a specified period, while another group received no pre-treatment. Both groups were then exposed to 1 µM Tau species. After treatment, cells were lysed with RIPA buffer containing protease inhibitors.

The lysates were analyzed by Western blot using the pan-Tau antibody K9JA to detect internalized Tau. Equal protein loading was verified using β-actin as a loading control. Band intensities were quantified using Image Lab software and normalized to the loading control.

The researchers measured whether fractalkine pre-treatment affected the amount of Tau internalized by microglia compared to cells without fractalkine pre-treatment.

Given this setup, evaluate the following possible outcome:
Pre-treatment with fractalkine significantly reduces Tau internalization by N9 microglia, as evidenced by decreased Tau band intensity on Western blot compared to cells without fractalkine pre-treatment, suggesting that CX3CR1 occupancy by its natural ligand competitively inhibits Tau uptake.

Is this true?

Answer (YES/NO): NO